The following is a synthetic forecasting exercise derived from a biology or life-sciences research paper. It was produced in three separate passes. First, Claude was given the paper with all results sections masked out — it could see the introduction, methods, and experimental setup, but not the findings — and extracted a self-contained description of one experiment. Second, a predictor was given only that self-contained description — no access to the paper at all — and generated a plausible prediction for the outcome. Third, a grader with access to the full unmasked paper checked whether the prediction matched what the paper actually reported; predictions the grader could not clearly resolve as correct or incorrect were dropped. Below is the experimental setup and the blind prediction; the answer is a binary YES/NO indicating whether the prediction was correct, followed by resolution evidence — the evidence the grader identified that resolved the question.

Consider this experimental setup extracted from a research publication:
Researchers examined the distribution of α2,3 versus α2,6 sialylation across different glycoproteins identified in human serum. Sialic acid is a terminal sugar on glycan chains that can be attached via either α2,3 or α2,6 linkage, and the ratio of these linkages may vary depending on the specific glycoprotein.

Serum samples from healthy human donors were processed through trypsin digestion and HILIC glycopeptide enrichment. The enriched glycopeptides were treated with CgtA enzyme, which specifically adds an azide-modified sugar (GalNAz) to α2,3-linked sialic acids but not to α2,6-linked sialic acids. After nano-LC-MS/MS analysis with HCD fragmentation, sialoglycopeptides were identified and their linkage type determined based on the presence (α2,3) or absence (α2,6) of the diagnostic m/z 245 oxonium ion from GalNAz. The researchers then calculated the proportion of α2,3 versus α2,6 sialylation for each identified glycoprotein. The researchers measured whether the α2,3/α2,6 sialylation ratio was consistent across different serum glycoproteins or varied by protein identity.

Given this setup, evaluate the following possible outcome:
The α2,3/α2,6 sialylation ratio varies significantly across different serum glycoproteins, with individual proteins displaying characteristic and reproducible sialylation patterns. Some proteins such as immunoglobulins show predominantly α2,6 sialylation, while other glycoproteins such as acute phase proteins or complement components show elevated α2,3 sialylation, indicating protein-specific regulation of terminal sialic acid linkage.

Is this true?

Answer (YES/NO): NO